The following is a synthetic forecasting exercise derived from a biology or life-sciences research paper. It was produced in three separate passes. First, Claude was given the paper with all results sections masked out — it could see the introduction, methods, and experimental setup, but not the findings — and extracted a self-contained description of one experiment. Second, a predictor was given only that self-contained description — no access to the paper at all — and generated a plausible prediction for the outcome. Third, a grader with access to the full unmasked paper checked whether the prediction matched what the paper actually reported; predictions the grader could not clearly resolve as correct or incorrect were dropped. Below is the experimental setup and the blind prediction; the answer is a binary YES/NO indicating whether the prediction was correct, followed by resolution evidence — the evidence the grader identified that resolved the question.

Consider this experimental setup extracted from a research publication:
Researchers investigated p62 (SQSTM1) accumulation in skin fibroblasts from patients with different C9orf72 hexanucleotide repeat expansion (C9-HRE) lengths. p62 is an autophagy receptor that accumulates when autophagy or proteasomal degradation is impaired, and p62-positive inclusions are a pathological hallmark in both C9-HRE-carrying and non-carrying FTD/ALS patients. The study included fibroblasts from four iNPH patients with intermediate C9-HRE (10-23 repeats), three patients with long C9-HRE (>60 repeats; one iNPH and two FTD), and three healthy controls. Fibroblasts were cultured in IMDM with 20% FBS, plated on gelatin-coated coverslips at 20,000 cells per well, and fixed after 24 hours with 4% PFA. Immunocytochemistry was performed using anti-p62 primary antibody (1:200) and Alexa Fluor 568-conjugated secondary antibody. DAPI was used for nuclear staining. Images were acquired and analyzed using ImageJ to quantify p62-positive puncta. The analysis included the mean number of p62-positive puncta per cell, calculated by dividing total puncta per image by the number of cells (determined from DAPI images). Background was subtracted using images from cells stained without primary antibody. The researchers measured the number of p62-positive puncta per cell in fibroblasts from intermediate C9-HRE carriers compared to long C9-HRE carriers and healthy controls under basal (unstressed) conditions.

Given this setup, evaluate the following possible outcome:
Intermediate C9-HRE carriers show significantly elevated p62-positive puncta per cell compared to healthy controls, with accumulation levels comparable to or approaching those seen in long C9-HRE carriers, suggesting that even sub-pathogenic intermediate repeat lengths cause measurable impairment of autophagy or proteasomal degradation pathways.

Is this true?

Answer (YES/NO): NO